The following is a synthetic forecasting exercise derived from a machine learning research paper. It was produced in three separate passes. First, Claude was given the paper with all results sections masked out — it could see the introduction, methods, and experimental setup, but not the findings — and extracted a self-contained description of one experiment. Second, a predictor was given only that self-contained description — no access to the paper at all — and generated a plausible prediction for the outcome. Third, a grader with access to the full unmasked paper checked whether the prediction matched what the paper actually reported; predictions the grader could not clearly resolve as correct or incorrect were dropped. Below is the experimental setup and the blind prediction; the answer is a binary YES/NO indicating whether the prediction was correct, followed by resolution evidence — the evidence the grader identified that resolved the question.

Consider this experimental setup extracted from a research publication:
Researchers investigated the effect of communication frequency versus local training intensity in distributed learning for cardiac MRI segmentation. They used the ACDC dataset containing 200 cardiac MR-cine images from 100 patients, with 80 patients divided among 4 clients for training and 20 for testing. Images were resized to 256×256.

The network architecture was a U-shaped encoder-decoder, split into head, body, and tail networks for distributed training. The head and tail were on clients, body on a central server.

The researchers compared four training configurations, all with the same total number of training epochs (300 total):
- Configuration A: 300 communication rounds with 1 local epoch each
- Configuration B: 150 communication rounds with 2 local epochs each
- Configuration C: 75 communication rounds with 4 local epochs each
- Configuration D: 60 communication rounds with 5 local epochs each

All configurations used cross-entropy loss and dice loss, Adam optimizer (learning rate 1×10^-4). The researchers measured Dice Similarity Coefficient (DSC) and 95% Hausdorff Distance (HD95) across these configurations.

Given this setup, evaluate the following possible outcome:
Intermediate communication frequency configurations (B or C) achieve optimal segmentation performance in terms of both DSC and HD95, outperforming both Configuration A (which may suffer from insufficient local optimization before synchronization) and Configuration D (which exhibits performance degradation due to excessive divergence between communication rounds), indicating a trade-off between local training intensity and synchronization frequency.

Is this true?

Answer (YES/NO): NO